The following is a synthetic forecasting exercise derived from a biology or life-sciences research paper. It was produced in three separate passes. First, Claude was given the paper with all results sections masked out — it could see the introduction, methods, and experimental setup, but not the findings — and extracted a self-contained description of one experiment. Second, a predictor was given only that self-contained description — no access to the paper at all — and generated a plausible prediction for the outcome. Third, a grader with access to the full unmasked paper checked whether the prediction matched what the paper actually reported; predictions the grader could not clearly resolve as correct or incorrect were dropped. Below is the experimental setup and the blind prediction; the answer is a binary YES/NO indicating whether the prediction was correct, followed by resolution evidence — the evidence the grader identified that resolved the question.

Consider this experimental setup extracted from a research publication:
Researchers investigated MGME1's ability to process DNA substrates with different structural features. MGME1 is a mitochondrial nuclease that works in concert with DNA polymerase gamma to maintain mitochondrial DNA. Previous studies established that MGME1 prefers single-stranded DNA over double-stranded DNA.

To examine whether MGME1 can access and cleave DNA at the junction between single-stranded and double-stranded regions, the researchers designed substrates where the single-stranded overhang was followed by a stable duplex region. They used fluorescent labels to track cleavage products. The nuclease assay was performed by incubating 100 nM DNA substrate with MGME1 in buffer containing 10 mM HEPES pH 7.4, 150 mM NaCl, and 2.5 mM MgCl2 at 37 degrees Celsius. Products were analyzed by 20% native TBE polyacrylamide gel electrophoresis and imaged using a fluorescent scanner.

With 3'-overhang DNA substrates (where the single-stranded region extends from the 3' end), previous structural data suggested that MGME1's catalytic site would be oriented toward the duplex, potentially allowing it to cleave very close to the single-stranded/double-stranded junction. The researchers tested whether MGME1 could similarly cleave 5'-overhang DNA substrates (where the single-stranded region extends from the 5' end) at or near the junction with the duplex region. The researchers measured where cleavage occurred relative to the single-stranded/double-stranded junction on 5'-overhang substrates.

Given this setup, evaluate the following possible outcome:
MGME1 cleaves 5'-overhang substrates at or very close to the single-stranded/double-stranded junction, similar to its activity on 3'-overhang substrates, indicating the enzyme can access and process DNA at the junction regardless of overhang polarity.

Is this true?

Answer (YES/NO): NO